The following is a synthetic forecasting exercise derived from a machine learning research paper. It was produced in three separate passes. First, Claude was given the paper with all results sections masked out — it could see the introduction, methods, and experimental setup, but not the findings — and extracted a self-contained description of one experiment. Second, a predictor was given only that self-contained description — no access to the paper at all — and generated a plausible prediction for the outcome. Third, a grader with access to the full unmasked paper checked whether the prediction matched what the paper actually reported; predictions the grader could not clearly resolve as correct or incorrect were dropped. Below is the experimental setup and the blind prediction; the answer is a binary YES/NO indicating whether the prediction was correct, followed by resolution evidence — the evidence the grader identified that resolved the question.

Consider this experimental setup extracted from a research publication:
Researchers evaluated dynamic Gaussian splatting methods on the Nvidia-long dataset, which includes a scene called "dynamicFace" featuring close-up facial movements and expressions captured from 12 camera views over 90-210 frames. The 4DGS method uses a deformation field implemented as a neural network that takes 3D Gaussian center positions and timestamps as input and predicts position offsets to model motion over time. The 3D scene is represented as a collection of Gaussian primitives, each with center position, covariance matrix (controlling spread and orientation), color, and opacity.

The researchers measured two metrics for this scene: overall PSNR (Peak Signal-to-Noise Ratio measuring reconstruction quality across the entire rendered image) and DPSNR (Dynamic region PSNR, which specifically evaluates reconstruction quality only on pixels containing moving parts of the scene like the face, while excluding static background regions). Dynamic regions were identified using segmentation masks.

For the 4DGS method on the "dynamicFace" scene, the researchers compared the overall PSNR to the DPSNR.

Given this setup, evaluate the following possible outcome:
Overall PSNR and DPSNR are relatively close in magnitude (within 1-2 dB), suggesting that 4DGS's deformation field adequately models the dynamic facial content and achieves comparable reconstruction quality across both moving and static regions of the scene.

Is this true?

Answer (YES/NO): NO